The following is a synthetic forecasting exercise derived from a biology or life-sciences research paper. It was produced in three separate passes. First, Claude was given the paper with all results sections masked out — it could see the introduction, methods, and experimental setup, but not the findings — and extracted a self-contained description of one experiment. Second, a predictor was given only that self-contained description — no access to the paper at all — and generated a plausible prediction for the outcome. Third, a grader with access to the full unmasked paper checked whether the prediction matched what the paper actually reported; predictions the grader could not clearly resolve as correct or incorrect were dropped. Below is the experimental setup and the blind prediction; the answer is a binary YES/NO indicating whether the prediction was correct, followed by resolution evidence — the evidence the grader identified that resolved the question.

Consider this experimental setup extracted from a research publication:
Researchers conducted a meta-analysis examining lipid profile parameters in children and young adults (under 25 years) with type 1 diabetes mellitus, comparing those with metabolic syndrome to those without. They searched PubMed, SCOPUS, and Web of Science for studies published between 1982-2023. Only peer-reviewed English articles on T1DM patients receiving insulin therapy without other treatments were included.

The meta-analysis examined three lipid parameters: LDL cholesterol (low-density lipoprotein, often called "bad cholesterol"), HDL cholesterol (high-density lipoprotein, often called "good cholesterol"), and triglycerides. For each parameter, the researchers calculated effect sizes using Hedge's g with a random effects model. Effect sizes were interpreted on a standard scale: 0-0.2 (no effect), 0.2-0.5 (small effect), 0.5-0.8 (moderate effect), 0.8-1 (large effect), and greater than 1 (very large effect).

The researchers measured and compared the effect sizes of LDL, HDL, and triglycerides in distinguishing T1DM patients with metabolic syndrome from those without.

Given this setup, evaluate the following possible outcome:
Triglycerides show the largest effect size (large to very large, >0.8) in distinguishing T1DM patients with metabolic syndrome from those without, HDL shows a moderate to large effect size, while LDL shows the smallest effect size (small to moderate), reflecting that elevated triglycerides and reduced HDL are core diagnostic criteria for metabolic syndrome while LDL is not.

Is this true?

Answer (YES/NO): NO